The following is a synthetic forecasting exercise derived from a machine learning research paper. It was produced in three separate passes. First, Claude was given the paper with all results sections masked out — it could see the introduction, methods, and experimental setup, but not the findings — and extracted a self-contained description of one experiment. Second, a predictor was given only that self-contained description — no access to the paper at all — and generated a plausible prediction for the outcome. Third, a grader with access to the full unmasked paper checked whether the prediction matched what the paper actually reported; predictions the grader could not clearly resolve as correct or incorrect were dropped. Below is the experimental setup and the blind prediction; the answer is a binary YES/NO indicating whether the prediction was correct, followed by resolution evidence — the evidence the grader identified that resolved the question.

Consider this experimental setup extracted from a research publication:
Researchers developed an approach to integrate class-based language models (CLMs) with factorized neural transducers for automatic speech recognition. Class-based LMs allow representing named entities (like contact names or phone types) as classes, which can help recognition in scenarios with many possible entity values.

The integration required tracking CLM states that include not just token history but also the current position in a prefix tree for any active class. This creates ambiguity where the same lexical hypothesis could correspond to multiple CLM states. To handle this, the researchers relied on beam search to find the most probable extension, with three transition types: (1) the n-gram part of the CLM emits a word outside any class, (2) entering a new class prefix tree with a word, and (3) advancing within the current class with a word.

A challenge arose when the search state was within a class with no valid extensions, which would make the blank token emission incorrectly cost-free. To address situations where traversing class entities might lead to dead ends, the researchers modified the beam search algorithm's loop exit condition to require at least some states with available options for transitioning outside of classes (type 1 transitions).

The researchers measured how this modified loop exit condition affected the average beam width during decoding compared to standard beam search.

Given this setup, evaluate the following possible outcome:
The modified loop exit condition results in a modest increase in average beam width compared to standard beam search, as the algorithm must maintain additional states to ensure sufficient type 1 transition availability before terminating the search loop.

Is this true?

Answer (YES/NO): YES